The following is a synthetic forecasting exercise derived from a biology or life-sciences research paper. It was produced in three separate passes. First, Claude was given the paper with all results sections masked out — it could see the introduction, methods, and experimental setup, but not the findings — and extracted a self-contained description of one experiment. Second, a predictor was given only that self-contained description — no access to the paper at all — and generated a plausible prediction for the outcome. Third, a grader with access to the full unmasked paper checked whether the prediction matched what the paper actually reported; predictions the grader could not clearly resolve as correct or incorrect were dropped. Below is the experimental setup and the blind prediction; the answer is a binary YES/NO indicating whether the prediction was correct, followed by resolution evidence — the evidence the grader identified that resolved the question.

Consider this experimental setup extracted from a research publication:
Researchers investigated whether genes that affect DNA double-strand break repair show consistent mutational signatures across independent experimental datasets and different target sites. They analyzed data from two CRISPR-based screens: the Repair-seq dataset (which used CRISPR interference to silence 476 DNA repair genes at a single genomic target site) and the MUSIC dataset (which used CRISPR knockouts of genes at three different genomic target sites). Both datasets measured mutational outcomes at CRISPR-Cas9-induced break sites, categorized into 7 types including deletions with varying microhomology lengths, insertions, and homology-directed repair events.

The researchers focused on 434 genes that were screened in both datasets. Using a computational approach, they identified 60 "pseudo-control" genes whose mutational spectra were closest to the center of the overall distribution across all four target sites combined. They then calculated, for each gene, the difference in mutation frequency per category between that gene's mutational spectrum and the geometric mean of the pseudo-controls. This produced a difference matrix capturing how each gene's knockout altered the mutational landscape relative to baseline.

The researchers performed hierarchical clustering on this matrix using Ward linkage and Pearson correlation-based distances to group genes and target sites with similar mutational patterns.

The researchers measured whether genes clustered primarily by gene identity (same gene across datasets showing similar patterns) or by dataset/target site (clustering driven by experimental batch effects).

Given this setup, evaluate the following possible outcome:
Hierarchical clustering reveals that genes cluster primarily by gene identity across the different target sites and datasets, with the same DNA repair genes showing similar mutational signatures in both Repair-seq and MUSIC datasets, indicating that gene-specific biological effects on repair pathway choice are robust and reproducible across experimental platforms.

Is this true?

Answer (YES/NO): YES